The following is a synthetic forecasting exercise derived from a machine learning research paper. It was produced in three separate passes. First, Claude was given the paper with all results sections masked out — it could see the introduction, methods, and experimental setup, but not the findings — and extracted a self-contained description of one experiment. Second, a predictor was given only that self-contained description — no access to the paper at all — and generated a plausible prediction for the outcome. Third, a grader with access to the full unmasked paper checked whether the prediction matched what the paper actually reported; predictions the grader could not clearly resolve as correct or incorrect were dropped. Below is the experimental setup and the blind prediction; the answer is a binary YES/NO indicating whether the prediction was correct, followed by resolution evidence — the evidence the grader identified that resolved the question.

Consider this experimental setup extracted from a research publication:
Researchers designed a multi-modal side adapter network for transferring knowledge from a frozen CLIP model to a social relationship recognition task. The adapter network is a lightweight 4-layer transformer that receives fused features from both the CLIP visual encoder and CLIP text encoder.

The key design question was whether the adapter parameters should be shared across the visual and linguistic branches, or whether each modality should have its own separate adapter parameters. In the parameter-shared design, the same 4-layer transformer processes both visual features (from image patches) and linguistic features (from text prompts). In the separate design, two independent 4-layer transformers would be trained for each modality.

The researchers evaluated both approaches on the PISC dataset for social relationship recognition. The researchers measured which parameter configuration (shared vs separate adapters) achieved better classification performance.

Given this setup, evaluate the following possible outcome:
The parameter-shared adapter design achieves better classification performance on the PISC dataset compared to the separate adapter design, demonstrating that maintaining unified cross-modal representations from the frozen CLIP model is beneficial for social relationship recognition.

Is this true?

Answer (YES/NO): YES